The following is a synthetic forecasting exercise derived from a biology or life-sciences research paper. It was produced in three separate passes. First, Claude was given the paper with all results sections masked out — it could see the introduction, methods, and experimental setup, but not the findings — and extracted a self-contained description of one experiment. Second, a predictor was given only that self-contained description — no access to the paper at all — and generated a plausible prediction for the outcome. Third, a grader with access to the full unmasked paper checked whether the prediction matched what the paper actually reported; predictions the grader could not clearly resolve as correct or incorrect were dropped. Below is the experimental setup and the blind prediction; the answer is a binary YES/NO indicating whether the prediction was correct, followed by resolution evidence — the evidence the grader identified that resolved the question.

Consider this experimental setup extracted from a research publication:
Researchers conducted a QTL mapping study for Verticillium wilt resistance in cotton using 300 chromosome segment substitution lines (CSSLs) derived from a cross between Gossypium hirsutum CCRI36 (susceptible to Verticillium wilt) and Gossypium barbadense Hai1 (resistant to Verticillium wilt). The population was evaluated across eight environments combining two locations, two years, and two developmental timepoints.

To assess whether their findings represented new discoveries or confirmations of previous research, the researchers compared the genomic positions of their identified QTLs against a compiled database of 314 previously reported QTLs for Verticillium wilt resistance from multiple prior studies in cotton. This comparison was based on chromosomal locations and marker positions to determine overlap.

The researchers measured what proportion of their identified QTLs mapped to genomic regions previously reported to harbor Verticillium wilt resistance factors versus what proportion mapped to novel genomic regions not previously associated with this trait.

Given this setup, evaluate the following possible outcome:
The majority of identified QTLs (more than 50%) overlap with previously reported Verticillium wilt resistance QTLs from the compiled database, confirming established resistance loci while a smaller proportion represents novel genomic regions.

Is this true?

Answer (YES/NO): NO